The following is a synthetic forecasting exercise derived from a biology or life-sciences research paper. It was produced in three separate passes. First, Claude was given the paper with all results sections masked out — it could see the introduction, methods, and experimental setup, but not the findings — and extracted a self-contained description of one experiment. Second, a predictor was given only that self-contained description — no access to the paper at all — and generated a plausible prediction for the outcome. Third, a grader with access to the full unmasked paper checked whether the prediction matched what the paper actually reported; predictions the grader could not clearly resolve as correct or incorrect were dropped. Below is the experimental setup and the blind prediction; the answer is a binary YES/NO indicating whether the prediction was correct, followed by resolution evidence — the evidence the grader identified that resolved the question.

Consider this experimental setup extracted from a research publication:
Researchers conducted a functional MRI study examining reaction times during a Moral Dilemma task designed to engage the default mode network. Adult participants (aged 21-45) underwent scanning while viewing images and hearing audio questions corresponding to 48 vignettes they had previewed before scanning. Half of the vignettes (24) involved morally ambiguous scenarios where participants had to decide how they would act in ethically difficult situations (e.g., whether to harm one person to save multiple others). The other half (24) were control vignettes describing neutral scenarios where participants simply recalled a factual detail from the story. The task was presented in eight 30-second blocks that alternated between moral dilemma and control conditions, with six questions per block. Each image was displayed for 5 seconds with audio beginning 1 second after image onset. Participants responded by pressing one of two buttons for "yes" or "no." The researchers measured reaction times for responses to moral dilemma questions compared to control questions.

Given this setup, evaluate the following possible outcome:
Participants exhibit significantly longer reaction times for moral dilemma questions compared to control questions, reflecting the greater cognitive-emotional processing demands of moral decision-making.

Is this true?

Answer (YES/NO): YES